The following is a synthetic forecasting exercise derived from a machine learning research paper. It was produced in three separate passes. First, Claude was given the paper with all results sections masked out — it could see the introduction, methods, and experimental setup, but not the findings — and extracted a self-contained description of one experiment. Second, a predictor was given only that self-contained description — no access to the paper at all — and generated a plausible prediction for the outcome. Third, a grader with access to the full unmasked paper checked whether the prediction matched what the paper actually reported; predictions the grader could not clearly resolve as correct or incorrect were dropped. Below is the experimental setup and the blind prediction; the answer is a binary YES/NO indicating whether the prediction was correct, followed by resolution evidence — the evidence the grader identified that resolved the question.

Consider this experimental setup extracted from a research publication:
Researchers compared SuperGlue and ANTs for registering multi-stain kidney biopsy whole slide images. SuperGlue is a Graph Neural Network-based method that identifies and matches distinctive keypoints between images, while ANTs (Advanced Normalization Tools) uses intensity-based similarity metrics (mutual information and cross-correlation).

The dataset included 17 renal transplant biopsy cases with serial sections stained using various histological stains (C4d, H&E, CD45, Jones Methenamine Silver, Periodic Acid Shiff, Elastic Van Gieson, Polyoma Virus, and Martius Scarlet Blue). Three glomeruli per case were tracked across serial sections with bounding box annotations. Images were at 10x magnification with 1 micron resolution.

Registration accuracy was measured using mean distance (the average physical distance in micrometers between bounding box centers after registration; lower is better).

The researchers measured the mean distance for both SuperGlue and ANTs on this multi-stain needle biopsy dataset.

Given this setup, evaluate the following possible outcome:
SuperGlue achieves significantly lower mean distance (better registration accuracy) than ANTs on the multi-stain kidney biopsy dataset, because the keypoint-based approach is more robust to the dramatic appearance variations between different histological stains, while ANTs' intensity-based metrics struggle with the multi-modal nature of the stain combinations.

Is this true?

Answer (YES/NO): NO